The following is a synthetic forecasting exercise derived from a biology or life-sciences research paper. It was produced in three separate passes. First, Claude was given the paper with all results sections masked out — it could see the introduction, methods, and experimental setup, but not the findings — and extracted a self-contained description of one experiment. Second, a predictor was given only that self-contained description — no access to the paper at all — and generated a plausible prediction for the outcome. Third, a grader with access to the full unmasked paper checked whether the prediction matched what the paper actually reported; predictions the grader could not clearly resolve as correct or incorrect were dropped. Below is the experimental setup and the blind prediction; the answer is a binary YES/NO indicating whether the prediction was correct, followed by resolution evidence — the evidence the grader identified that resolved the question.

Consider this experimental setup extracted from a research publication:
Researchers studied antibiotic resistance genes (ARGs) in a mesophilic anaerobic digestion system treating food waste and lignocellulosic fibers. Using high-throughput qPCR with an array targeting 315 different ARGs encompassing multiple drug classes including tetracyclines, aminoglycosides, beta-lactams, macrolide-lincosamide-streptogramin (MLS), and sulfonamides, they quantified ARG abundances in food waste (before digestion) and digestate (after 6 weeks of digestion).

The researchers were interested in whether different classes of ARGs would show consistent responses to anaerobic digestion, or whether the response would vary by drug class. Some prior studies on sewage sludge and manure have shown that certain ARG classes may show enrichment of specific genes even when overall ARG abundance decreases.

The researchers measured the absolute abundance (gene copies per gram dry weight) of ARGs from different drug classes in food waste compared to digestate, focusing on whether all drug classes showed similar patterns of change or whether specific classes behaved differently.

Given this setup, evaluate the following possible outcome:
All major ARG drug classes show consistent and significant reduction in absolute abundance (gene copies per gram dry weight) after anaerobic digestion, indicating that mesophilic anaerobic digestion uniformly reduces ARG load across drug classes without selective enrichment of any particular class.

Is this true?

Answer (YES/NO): NO